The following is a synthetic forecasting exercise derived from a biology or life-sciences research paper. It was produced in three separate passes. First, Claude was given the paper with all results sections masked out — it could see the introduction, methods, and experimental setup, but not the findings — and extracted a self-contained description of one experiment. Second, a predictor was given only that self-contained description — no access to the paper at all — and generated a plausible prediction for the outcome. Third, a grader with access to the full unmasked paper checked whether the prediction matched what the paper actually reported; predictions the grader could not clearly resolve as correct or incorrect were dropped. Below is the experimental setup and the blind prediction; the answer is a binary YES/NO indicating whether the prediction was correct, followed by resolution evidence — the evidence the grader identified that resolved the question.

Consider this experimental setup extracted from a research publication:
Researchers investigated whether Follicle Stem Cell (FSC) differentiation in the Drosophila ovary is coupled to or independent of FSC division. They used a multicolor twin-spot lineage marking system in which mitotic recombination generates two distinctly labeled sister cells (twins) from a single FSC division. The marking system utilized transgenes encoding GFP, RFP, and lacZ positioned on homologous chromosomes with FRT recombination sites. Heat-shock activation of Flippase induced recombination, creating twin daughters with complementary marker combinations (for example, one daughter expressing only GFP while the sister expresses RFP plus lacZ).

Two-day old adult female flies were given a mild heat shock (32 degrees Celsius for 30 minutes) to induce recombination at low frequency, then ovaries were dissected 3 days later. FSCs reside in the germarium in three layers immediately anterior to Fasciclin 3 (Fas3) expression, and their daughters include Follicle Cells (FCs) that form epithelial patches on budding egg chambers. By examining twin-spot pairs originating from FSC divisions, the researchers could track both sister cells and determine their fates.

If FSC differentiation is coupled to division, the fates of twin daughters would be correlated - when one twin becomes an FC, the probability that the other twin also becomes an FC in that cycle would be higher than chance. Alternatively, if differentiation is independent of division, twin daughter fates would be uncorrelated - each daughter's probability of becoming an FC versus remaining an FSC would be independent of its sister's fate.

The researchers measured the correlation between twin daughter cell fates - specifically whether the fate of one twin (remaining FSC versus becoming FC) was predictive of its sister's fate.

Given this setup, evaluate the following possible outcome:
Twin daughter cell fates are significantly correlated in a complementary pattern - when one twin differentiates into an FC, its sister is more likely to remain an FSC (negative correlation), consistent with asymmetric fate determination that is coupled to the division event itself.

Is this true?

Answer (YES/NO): NO